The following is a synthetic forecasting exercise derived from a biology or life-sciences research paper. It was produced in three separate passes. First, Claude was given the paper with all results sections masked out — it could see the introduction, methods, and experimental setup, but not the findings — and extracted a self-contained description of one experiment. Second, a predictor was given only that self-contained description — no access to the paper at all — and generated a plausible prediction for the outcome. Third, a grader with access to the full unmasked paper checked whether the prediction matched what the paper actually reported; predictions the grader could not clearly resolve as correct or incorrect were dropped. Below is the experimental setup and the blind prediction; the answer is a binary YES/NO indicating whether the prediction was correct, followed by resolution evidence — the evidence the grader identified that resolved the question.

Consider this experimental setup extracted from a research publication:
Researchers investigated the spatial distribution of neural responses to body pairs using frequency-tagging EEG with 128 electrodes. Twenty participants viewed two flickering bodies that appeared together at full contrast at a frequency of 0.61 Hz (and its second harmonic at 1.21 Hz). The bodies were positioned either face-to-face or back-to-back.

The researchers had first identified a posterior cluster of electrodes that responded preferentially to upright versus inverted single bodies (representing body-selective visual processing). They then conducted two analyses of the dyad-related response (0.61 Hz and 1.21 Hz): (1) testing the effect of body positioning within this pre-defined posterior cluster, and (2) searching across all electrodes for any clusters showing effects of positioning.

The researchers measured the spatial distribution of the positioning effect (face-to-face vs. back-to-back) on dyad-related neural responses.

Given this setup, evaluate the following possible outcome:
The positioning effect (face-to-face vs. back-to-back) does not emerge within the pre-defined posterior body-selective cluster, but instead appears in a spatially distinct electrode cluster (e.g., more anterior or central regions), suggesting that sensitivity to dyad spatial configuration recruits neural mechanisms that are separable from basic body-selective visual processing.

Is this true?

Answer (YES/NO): NO